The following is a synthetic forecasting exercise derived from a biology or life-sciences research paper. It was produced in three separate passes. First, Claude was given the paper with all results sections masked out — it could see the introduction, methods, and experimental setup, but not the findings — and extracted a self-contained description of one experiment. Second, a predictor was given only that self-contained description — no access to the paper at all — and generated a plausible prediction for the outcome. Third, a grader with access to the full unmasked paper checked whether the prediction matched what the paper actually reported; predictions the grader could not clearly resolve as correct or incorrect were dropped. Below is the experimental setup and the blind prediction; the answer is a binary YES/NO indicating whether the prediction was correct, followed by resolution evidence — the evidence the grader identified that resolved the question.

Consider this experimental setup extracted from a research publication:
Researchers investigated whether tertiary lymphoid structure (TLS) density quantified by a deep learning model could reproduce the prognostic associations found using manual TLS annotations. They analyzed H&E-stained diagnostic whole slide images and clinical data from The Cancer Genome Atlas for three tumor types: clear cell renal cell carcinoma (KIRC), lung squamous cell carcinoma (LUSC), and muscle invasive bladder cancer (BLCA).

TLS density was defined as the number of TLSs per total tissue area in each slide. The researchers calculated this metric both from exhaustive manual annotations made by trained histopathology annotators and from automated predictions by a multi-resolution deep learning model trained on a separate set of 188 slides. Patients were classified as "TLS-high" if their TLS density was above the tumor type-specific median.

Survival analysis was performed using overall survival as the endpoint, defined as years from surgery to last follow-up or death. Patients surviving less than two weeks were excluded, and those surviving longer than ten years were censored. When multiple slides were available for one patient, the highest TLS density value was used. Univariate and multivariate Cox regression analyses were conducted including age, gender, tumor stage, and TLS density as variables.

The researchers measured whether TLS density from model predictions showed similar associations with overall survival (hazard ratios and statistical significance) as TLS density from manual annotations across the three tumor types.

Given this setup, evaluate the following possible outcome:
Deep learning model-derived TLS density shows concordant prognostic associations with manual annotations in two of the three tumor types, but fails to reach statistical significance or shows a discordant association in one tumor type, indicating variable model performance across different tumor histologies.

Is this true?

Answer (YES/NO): YES